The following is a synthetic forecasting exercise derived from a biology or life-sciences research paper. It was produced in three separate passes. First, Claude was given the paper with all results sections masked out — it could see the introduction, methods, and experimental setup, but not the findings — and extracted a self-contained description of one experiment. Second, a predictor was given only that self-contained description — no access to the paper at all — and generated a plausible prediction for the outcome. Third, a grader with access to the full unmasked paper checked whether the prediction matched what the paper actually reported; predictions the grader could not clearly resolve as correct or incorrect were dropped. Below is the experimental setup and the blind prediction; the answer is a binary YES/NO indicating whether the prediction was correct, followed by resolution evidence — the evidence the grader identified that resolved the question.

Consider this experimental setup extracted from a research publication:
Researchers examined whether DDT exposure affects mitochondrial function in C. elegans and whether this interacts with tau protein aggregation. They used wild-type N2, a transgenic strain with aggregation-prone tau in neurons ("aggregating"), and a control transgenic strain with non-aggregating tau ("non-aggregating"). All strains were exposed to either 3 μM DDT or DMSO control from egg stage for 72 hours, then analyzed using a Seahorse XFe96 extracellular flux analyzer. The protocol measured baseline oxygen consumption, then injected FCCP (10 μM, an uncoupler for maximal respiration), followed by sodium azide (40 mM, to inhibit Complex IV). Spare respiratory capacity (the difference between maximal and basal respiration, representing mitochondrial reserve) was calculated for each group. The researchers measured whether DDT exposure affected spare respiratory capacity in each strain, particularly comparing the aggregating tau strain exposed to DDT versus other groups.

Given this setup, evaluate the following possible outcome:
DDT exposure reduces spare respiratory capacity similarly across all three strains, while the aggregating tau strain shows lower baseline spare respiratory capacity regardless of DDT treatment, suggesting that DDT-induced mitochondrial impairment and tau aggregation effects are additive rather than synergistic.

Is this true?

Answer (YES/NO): NO